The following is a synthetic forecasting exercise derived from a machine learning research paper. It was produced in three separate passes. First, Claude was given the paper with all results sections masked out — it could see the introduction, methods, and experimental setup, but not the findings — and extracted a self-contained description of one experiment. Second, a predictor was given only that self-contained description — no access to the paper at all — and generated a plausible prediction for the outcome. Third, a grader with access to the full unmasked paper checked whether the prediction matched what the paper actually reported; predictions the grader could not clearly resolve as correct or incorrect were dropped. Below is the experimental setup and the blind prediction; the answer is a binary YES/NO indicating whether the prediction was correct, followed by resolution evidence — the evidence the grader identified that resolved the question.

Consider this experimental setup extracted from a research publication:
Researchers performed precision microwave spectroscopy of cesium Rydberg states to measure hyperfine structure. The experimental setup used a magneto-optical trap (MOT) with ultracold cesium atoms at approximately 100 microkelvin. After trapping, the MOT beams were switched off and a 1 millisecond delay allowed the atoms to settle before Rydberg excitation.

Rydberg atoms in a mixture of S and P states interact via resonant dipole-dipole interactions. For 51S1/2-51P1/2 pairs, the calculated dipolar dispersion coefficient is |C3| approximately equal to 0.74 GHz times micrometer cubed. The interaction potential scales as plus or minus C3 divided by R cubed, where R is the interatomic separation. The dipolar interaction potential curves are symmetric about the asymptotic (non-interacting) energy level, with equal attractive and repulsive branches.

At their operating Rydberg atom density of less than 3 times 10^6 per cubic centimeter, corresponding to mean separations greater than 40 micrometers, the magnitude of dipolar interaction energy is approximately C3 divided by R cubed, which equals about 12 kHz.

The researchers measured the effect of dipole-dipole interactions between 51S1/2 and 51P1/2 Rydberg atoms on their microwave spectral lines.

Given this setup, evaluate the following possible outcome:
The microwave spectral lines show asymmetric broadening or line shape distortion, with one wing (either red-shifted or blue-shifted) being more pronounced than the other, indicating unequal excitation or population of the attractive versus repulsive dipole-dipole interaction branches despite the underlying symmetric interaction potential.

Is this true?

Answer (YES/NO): NO